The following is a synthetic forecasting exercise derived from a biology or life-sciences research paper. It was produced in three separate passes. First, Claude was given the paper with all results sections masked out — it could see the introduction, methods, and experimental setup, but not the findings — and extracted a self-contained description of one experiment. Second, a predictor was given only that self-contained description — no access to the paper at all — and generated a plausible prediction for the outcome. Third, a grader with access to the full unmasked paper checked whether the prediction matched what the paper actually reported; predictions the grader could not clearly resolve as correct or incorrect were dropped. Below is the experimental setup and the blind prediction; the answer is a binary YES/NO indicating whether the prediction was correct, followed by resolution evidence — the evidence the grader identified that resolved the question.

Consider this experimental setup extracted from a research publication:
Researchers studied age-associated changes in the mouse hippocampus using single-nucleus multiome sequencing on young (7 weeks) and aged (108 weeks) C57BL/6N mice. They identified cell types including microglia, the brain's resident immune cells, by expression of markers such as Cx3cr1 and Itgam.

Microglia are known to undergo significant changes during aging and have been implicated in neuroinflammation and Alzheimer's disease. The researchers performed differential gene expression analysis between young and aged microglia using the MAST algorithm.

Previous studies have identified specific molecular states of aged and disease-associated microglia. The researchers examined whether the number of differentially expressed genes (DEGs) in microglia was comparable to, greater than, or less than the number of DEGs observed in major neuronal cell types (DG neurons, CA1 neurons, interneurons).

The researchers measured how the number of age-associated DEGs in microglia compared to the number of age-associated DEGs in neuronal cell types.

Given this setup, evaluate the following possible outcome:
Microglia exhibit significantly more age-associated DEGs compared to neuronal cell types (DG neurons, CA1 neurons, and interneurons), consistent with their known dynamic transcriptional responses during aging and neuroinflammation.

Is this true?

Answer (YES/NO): NO